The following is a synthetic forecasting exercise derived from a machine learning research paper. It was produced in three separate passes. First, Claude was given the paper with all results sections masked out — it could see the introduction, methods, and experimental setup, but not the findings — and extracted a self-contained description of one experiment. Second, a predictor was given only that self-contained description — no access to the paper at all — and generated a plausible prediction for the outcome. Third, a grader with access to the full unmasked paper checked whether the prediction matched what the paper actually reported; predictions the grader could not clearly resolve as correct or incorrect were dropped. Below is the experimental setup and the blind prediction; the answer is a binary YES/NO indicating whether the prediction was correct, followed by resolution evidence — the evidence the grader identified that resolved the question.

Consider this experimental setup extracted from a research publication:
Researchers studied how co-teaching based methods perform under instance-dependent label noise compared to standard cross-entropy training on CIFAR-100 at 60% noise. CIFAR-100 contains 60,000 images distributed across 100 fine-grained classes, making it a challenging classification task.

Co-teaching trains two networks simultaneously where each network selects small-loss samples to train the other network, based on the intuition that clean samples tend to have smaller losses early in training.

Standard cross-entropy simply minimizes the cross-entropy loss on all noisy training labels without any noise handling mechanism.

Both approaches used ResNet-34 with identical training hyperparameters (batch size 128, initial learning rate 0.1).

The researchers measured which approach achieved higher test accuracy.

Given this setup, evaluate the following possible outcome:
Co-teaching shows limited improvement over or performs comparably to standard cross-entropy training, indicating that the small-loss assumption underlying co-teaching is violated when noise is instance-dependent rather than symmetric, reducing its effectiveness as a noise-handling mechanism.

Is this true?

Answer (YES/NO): NO